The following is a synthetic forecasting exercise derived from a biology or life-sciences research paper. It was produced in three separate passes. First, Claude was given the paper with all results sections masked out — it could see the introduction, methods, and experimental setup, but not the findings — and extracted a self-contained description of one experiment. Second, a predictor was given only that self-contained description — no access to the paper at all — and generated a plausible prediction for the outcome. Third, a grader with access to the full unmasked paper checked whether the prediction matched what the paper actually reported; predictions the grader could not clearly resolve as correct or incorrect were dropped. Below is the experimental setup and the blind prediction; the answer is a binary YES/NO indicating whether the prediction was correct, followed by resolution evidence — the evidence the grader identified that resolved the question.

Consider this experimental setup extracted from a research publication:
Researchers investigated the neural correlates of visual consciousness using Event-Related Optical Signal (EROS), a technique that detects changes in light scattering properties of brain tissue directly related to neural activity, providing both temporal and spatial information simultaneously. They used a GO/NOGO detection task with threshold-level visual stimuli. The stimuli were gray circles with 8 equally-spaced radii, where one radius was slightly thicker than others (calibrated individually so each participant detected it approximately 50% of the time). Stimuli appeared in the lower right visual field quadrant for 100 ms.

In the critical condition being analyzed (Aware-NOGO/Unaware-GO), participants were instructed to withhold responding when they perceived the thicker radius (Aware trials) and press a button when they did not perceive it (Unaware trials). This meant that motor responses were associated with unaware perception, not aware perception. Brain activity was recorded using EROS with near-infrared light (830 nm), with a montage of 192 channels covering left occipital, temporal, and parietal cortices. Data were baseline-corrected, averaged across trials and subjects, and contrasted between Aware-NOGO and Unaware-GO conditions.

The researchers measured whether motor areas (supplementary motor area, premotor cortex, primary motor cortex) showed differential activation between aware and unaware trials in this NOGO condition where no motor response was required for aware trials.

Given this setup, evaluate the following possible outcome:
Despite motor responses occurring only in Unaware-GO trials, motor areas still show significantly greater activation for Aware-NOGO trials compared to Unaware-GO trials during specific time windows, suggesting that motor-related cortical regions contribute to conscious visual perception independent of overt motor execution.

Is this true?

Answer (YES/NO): NO